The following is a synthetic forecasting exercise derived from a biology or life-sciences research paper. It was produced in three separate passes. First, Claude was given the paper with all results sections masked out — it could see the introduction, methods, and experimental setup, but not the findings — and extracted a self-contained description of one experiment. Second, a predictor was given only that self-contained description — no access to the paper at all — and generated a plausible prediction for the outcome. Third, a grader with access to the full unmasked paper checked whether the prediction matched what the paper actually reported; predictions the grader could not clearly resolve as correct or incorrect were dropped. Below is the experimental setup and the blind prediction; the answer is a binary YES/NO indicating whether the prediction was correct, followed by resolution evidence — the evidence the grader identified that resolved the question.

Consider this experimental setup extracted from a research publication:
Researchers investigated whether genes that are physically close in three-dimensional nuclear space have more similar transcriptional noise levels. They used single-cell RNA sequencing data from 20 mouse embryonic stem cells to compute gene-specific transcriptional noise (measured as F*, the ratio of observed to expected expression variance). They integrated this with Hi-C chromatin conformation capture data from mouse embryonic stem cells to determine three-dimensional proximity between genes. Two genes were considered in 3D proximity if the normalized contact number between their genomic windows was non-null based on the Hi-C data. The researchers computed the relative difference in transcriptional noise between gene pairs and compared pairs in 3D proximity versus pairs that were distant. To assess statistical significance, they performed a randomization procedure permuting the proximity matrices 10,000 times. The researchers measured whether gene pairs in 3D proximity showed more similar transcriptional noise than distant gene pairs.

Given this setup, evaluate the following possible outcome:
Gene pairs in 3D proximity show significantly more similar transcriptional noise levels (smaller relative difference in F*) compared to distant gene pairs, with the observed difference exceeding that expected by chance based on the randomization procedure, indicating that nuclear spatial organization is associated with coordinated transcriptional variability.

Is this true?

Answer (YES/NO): YES